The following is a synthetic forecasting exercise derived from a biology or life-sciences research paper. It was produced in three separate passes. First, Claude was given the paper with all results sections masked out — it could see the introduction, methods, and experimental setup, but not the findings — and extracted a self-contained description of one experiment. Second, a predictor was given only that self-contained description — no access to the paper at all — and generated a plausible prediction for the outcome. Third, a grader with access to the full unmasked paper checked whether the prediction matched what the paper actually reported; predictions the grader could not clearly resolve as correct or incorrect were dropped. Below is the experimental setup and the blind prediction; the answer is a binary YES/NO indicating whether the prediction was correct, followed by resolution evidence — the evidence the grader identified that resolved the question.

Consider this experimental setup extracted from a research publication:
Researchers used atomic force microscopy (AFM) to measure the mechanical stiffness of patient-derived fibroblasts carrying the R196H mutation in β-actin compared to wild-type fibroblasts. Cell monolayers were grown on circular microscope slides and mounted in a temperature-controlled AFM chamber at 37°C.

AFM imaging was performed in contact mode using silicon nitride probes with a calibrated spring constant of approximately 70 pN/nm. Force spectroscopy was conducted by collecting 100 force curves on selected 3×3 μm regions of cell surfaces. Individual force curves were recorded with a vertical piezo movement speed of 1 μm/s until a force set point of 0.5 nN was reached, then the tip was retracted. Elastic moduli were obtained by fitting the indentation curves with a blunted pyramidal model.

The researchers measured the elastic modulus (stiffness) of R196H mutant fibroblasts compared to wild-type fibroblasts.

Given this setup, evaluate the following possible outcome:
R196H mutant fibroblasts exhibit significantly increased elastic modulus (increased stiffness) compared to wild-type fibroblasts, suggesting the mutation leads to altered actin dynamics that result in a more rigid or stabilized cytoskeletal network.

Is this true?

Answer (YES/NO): NO